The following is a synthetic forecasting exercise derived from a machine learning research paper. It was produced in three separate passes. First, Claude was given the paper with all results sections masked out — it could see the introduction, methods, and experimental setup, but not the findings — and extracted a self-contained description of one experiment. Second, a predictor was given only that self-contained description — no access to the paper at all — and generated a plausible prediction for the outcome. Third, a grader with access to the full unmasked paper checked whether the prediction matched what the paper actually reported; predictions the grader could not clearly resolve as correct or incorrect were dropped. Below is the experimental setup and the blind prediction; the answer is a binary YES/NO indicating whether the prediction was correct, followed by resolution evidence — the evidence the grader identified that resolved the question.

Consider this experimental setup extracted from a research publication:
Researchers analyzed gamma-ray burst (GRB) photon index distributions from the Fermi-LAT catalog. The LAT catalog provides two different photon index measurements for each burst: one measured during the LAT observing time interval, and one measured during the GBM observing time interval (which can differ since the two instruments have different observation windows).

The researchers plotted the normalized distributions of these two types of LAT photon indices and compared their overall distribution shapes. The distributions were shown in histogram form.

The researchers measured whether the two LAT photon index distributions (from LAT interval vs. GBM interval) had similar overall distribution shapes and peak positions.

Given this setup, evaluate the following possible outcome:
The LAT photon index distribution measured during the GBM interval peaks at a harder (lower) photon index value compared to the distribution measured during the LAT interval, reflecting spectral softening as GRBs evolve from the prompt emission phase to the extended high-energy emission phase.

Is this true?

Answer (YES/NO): NO